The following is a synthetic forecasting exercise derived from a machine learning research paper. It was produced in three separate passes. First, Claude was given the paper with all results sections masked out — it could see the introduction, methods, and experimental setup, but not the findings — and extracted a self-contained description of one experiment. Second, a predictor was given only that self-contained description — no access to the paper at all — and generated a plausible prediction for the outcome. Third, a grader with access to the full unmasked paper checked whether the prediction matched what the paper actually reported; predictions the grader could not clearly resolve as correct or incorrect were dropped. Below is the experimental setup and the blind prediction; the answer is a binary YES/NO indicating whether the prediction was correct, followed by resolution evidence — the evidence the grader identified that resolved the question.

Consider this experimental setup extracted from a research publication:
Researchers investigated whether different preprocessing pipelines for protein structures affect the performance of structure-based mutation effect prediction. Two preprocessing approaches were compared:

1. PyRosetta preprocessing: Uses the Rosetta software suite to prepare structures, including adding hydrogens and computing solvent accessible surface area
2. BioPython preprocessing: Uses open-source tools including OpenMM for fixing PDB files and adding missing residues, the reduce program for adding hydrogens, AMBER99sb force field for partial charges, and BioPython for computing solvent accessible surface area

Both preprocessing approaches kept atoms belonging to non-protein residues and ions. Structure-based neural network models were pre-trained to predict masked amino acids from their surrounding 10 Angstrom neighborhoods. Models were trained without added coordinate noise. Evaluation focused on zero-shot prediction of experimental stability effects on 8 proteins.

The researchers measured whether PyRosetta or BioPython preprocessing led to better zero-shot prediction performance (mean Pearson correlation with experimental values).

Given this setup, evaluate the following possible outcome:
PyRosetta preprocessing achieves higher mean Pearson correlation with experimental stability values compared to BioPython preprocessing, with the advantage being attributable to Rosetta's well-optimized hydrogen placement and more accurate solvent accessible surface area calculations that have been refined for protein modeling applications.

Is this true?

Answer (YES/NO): NO